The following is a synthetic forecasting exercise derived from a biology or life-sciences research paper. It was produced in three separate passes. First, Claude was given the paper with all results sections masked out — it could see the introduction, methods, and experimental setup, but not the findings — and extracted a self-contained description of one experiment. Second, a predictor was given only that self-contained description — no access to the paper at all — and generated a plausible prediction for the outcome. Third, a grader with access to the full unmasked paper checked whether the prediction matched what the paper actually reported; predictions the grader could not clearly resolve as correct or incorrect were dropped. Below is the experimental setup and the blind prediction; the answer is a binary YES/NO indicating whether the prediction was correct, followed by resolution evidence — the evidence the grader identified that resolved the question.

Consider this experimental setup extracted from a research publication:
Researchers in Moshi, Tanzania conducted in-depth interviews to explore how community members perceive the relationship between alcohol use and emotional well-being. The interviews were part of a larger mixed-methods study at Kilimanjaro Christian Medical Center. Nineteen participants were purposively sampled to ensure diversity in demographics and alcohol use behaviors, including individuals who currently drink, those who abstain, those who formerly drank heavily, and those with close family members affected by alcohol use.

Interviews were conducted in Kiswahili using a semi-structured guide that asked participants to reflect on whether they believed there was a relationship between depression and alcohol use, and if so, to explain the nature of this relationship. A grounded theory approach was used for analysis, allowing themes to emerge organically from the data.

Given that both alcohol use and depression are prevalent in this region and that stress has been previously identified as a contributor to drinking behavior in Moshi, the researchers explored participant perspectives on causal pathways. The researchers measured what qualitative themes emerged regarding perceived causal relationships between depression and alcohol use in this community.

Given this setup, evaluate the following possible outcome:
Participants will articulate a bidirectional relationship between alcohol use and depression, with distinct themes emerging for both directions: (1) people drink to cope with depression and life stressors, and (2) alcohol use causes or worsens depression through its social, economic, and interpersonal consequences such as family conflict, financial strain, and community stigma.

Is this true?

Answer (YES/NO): YES